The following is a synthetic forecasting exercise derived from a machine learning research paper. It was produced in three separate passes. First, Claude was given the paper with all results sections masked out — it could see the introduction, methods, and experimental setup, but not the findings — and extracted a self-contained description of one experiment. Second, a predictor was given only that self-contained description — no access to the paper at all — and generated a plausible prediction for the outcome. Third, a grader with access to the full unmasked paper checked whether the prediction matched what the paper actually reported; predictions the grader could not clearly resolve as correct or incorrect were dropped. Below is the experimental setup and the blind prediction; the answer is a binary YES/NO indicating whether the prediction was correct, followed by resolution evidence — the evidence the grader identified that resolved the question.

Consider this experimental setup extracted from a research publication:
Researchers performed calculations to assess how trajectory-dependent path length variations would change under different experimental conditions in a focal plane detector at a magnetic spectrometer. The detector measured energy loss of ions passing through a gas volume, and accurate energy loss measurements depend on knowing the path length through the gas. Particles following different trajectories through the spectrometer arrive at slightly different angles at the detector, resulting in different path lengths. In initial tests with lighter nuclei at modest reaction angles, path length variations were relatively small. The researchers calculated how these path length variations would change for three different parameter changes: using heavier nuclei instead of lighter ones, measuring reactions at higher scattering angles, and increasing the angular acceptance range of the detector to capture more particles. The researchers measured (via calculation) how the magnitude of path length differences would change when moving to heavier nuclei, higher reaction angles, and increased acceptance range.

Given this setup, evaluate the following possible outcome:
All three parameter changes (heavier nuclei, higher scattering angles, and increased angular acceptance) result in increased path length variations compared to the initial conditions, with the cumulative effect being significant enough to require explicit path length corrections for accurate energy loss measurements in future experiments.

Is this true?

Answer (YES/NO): YES